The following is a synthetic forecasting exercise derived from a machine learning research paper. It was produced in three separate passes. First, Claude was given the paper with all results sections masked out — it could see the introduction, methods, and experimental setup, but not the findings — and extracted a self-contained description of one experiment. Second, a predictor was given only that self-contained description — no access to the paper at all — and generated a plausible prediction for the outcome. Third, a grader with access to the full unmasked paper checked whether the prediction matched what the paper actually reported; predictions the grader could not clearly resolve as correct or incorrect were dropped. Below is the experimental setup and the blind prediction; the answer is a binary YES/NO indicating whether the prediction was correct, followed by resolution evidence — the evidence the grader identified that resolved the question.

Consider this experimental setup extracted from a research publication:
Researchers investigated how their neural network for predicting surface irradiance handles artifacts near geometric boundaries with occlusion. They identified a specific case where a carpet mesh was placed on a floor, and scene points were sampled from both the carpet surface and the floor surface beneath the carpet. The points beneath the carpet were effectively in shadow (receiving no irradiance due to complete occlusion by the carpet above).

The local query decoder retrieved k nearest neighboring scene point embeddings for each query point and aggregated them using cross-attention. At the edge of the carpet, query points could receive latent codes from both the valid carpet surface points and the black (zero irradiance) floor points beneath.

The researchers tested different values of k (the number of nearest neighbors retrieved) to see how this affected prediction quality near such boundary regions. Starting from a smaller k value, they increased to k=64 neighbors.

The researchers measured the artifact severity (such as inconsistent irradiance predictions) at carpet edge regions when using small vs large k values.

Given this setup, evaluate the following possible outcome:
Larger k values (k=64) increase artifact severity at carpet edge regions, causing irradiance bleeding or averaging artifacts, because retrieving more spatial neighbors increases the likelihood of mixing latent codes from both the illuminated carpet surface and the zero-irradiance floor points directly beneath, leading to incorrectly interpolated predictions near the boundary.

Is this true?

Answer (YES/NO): NO